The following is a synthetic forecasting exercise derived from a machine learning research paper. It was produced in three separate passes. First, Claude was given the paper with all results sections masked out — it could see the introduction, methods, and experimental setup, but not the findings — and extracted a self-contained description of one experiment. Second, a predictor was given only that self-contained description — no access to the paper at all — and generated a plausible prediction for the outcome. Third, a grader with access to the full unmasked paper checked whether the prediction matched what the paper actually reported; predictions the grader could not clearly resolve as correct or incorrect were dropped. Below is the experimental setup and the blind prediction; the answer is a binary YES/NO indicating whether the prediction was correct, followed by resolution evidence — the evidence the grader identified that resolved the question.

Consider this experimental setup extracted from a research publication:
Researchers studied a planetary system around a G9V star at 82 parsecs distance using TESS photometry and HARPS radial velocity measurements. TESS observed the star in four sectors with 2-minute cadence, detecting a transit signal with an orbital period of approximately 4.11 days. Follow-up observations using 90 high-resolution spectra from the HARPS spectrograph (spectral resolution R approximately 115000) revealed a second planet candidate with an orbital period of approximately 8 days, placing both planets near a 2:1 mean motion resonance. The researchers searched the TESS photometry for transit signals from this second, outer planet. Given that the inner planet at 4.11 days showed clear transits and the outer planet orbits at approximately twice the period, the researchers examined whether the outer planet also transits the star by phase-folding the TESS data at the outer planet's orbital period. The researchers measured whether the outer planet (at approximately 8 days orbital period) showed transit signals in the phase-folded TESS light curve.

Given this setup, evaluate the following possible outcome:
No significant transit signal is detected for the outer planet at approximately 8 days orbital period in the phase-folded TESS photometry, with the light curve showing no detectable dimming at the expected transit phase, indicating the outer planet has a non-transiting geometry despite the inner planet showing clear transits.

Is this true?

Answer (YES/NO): YES